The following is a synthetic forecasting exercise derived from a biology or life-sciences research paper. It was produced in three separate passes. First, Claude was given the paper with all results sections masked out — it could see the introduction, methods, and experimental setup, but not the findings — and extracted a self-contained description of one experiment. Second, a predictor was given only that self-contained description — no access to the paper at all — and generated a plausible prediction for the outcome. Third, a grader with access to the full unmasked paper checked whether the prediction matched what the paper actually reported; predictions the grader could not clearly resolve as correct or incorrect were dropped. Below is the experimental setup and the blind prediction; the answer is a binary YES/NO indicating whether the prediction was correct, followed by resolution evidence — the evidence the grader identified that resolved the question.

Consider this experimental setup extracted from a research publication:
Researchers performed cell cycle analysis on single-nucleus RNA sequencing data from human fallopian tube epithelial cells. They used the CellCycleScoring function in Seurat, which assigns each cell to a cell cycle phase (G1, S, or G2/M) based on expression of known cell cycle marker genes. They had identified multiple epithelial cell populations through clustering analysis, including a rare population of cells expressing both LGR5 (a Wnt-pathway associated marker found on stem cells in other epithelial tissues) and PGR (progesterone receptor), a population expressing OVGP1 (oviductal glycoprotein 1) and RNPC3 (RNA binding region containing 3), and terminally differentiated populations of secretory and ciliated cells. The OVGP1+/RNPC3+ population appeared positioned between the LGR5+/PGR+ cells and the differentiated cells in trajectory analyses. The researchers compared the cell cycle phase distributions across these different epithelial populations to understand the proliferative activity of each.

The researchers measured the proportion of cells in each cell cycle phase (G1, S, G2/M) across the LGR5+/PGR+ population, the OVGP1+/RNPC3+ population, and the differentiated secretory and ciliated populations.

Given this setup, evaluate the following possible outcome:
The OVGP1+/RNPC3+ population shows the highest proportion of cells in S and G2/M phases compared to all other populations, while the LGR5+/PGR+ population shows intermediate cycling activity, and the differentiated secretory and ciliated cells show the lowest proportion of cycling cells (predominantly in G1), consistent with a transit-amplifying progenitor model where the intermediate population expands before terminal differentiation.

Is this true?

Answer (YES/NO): NO